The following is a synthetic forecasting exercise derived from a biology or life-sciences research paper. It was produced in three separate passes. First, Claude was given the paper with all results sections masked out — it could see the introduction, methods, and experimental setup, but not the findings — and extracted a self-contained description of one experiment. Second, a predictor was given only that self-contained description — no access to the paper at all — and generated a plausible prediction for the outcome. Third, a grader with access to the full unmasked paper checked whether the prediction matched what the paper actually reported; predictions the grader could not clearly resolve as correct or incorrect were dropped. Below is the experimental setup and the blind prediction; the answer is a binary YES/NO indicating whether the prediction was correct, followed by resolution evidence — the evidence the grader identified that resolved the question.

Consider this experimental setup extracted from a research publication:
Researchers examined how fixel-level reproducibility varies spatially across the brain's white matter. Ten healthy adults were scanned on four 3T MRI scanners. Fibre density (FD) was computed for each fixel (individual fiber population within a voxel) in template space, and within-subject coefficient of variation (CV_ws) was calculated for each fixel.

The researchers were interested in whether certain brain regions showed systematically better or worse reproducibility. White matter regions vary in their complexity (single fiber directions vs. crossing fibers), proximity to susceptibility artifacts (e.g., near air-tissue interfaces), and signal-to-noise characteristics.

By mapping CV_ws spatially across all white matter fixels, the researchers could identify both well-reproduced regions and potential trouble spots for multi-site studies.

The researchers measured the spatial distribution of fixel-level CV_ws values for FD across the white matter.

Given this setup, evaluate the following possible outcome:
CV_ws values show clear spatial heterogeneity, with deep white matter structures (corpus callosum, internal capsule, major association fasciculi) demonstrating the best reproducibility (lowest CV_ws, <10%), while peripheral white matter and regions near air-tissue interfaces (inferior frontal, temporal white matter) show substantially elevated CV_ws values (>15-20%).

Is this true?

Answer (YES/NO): NO